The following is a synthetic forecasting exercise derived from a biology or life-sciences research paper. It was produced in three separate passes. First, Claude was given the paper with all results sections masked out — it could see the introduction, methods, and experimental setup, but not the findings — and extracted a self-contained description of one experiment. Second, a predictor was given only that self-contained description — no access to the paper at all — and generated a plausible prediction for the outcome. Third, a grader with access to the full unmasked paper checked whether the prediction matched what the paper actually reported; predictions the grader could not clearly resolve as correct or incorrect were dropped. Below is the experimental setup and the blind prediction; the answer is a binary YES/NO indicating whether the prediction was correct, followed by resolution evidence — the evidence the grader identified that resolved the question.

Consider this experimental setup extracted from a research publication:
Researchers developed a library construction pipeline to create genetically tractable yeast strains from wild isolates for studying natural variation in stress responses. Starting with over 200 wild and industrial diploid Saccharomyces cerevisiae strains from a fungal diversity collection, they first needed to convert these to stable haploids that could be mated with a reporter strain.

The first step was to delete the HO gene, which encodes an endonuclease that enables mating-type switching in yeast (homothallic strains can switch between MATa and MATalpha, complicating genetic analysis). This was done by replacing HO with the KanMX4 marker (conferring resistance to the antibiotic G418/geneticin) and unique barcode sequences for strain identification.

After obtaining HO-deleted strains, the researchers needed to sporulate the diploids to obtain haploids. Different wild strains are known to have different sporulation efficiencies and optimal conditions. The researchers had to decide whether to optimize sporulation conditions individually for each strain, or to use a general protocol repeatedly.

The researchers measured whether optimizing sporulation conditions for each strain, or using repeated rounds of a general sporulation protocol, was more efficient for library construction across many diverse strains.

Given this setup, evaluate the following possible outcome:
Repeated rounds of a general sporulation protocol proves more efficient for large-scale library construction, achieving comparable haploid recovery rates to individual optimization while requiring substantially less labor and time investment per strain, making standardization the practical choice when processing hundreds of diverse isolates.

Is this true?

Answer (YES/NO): YES